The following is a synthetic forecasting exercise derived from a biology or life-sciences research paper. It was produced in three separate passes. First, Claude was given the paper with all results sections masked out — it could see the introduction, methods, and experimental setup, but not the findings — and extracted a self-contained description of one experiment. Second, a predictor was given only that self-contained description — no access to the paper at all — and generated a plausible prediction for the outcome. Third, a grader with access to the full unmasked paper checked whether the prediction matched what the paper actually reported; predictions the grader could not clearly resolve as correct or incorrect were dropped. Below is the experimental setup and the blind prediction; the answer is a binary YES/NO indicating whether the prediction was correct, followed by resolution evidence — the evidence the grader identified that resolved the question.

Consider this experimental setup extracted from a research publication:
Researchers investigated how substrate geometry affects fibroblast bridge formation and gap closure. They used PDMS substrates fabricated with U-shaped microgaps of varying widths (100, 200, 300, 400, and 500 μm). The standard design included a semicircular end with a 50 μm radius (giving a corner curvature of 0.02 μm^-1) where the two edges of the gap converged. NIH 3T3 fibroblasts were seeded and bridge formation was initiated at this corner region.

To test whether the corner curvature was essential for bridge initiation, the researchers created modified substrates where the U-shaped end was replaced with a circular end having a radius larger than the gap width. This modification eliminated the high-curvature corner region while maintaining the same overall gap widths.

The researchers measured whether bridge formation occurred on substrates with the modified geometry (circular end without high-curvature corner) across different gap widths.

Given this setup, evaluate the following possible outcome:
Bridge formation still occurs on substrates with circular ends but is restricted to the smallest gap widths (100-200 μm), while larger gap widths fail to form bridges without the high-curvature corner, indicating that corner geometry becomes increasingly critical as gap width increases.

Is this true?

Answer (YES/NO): NO